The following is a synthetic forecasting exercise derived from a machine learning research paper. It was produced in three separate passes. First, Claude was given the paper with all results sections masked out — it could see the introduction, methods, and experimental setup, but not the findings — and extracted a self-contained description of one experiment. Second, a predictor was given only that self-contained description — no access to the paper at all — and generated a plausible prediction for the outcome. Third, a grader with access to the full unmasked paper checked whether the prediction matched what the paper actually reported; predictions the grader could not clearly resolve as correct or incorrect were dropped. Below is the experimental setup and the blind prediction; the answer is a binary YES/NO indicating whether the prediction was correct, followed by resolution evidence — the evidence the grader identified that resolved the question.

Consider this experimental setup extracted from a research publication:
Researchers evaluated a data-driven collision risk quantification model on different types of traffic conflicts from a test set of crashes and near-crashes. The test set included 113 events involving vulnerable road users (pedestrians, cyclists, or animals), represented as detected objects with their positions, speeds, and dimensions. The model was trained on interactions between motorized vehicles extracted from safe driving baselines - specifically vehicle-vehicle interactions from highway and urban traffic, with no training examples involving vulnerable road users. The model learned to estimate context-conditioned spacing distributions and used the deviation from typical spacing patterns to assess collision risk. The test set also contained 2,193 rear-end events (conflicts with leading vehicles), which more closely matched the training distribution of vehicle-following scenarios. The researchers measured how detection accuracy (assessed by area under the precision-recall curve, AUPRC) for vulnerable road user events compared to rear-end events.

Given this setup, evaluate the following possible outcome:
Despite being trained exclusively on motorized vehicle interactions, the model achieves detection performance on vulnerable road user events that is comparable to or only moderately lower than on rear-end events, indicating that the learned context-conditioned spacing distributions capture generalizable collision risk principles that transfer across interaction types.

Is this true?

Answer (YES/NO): YES